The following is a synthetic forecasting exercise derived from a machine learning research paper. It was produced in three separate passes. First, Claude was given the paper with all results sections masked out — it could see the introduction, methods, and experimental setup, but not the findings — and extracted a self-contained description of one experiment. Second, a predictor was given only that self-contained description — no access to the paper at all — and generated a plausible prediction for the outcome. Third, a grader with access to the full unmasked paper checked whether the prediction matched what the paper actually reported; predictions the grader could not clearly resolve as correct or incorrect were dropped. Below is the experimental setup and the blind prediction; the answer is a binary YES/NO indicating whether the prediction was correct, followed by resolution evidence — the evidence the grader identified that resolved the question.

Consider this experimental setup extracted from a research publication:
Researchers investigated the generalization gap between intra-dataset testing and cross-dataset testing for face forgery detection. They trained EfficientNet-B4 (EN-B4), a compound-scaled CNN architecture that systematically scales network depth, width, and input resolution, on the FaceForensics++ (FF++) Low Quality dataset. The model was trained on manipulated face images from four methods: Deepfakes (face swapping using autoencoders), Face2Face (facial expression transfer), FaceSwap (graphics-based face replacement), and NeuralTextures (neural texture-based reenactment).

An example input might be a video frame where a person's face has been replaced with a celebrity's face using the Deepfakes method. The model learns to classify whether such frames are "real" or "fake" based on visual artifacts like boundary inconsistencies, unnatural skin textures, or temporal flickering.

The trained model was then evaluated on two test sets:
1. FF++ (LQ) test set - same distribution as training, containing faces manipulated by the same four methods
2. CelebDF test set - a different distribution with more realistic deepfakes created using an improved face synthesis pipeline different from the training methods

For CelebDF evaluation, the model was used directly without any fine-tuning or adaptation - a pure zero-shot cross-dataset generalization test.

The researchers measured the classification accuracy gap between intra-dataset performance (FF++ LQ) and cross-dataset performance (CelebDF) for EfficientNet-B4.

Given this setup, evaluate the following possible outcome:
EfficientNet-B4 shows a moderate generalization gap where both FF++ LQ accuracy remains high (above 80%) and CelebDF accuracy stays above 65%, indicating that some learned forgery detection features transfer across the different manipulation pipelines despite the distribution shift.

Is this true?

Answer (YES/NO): YES